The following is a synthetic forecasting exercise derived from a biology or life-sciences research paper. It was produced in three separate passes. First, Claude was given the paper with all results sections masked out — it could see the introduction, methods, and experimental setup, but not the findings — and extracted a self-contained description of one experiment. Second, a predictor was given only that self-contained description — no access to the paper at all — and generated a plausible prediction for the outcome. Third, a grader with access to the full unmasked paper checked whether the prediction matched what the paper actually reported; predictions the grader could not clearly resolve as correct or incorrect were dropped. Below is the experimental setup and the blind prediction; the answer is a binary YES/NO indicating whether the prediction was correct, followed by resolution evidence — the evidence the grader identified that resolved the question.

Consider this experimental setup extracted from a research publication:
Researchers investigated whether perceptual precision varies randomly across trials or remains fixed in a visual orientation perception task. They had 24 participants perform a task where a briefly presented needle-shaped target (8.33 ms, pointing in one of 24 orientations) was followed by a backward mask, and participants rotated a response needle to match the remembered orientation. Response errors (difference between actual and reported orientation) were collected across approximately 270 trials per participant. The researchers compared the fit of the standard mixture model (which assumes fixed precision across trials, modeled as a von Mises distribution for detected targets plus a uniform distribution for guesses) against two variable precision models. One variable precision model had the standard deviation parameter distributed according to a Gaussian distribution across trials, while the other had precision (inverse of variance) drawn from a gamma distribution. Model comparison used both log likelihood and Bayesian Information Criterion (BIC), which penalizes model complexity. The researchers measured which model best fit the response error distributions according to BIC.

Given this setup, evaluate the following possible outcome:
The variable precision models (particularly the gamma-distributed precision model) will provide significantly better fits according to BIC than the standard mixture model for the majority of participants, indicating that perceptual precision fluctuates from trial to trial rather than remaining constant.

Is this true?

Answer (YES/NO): NO